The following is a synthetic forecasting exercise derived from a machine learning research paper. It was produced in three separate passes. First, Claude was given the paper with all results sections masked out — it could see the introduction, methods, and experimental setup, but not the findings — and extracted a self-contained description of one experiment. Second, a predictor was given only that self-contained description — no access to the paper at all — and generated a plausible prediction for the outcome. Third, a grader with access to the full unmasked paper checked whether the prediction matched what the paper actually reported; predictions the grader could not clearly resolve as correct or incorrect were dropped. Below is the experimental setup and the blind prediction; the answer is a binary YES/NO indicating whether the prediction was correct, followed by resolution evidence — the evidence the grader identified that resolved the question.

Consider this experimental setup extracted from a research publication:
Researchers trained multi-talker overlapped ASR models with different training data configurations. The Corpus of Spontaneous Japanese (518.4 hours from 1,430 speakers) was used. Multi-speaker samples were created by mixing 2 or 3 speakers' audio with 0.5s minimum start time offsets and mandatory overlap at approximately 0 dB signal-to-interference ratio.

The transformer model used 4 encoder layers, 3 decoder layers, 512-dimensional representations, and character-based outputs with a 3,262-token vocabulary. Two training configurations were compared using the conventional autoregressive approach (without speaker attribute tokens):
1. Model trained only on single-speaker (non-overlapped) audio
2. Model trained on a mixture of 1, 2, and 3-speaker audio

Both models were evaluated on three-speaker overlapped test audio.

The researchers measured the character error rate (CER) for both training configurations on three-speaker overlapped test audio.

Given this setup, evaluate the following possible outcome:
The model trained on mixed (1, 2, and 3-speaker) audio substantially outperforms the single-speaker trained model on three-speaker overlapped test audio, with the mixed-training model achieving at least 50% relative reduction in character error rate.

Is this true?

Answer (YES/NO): YES